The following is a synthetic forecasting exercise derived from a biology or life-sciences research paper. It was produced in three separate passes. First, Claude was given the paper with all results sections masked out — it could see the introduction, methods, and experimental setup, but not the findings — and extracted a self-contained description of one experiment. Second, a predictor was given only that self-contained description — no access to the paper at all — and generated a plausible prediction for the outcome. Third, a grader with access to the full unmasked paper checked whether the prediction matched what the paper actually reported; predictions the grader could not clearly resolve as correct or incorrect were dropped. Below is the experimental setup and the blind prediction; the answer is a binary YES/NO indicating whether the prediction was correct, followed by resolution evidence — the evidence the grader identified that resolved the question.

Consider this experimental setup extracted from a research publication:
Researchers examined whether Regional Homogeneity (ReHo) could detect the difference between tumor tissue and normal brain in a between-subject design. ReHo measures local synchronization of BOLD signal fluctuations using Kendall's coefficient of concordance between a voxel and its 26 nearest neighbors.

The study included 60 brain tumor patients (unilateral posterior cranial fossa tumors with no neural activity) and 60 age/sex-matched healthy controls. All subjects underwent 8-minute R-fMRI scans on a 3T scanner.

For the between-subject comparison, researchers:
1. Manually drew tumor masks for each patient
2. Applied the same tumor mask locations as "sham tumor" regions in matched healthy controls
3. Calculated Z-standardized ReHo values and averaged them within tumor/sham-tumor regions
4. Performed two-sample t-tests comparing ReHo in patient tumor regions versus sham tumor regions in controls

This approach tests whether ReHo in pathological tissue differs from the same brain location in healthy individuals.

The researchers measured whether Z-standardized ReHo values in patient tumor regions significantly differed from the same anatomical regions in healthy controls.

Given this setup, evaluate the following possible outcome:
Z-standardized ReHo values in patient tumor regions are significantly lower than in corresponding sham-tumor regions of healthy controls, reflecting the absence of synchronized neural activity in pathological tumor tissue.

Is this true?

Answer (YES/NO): NO